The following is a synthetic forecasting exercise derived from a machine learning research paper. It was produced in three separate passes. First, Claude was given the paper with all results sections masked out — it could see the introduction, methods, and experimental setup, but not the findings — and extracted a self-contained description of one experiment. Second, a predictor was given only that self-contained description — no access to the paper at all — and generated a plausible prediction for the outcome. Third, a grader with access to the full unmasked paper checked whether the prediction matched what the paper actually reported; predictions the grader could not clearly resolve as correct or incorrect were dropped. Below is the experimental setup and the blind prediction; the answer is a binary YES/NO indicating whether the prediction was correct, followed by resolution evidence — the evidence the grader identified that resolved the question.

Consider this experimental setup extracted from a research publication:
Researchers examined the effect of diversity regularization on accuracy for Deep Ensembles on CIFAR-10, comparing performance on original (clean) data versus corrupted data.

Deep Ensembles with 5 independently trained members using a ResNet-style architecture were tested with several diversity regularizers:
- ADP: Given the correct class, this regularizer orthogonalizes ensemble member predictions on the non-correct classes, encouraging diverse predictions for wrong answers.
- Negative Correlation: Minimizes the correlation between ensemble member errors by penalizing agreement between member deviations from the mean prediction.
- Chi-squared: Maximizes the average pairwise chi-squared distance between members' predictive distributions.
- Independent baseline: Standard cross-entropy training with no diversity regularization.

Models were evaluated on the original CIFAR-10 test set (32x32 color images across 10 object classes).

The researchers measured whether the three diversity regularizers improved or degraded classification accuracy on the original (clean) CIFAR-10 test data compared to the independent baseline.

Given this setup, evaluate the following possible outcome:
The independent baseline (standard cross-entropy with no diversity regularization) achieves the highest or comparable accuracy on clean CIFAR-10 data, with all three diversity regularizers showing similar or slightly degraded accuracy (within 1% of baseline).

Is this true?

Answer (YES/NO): YES